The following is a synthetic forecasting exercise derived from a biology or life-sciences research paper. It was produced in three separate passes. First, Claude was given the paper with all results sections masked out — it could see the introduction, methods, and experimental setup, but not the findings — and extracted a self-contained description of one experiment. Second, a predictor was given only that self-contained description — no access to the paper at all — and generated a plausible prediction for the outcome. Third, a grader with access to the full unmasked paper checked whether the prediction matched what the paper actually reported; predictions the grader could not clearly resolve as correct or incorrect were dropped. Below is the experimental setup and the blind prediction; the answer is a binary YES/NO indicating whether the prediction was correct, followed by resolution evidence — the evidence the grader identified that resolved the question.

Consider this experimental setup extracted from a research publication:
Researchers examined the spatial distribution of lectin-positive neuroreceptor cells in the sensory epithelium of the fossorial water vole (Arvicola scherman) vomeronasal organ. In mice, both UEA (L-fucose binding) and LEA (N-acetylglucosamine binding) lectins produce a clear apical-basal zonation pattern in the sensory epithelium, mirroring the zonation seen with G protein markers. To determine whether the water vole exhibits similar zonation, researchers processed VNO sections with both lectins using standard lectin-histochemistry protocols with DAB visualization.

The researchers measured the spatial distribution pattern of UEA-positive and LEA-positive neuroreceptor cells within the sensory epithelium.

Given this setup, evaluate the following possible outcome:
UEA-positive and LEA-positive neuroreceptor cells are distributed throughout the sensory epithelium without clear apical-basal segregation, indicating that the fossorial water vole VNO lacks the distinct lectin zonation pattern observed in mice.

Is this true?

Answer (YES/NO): YES